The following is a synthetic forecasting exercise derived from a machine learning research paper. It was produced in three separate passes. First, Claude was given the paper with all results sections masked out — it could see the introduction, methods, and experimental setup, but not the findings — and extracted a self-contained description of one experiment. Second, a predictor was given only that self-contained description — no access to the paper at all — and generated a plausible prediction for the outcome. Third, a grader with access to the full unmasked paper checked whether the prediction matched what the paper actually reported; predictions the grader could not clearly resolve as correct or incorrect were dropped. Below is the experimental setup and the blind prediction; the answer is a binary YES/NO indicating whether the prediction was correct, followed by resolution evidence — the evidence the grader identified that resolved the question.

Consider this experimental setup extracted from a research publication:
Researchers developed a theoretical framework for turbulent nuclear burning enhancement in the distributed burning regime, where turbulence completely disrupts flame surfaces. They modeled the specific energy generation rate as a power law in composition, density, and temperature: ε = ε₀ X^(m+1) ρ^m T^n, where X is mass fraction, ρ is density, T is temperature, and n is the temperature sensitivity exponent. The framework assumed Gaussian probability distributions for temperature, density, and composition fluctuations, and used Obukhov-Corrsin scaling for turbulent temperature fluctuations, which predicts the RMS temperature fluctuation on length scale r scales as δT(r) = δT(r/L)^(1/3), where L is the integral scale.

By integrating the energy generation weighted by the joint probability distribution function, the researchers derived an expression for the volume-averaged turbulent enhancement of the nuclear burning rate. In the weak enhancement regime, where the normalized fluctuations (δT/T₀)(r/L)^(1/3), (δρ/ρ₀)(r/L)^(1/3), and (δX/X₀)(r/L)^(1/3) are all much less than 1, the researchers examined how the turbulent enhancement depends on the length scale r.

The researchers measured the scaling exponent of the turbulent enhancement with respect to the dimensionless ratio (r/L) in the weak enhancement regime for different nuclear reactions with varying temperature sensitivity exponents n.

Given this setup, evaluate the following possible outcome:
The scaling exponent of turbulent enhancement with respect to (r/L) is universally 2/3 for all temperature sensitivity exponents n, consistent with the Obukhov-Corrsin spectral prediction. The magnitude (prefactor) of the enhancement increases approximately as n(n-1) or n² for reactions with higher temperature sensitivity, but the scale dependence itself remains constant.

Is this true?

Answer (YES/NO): YES